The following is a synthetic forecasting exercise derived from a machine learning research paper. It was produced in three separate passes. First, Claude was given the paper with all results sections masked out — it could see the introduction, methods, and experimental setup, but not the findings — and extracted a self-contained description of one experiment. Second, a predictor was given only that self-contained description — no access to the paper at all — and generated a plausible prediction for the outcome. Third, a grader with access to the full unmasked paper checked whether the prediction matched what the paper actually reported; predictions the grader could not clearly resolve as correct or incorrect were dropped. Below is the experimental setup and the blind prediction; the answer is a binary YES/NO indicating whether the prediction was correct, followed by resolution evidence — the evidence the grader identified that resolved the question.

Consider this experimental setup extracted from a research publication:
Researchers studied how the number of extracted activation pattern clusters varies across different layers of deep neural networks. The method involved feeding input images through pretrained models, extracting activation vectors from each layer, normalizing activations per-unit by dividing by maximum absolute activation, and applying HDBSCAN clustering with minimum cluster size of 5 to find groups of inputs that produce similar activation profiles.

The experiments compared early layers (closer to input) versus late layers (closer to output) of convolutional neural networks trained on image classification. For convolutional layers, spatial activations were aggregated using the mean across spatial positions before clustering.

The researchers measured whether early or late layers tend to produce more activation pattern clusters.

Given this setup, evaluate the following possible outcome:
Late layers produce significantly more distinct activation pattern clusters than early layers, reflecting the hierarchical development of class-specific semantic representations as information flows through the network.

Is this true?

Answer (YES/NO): YES